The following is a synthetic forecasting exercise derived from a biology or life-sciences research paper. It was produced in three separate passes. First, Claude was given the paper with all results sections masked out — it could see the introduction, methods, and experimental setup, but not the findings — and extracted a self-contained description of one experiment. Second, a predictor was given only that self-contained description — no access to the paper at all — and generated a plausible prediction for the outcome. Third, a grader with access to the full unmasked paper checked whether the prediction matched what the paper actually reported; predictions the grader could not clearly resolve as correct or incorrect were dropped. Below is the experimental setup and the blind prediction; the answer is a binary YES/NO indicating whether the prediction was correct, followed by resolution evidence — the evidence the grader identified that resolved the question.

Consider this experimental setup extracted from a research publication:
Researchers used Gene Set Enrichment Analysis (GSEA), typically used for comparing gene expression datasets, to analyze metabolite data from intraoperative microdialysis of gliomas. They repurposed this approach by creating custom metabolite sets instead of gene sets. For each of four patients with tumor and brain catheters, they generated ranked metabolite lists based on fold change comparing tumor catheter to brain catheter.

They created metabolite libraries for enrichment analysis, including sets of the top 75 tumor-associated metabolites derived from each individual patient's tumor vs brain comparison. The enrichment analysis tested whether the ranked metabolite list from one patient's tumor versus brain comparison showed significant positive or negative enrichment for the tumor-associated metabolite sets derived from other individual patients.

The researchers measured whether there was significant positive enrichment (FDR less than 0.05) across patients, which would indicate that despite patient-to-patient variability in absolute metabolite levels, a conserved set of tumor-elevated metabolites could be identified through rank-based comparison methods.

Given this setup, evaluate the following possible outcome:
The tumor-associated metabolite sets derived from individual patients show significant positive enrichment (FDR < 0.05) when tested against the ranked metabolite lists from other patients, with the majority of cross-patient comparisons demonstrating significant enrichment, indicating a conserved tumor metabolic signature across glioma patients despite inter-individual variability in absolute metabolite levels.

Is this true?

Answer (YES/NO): YES